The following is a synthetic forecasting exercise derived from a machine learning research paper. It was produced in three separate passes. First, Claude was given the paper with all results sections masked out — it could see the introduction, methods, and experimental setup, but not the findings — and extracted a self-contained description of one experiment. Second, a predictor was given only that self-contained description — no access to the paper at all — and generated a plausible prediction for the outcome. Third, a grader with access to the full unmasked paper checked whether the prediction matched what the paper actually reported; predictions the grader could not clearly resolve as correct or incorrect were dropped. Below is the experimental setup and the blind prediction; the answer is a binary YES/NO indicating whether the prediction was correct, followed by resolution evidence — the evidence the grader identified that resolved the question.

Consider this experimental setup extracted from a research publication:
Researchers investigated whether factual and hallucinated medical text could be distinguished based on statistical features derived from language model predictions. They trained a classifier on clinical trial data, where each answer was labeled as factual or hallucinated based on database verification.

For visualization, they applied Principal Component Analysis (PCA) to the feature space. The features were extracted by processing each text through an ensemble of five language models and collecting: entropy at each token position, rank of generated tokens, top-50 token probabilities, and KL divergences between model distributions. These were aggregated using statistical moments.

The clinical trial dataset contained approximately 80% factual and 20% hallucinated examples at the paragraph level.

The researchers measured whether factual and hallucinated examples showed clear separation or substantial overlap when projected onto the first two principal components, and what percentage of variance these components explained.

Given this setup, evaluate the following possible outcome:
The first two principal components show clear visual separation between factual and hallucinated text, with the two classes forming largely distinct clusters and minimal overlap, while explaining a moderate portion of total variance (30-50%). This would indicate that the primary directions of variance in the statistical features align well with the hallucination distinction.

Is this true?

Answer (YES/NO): YES